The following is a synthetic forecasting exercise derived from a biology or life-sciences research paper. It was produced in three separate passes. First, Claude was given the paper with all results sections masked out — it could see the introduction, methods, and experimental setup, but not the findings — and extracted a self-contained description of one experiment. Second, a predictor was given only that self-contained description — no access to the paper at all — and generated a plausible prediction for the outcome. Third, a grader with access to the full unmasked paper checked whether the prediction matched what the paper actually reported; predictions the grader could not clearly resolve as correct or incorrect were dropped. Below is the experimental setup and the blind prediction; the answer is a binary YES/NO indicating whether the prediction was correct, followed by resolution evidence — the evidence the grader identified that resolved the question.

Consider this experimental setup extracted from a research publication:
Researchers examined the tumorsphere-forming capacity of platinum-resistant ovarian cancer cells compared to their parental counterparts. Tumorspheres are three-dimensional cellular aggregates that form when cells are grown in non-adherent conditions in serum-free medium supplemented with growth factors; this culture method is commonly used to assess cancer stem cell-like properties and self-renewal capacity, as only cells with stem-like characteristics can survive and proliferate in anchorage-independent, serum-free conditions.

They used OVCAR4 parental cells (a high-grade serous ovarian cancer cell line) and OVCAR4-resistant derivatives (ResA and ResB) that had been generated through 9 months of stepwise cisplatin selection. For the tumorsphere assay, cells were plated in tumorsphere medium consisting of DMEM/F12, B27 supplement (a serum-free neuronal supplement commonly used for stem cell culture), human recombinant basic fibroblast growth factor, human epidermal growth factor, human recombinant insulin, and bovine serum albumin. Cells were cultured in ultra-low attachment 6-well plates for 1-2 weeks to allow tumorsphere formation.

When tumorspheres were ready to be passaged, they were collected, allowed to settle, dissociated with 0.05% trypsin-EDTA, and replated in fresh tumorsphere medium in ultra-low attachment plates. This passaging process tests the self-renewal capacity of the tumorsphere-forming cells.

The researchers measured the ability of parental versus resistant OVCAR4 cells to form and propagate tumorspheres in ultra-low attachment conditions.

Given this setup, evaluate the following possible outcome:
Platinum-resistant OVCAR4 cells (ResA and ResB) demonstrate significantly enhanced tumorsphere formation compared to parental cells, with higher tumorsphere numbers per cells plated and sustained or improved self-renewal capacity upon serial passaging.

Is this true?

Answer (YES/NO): NO